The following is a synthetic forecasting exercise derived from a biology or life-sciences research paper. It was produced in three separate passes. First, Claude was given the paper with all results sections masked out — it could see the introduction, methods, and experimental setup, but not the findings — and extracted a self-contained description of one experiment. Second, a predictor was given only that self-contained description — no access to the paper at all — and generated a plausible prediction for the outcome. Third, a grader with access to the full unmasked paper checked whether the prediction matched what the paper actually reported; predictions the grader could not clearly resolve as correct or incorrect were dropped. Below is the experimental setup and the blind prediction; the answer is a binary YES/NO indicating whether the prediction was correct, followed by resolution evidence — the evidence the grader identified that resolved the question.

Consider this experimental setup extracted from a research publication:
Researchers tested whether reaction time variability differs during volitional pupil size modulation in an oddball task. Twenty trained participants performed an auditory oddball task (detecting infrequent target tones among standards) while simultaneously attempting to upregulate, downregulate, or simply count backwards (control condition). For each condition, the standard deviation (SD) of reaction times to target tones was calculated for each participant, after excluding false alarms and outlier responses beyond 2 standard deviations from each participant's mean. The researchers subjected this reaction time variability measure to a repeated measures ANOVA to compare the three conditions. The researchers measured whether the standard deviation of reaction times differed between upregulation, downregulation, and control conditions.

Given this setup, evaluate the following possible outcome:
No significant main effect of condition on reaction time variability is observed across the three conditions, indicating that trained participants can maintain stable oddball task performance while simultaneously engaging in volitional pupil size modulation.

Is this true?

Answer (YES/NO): NO